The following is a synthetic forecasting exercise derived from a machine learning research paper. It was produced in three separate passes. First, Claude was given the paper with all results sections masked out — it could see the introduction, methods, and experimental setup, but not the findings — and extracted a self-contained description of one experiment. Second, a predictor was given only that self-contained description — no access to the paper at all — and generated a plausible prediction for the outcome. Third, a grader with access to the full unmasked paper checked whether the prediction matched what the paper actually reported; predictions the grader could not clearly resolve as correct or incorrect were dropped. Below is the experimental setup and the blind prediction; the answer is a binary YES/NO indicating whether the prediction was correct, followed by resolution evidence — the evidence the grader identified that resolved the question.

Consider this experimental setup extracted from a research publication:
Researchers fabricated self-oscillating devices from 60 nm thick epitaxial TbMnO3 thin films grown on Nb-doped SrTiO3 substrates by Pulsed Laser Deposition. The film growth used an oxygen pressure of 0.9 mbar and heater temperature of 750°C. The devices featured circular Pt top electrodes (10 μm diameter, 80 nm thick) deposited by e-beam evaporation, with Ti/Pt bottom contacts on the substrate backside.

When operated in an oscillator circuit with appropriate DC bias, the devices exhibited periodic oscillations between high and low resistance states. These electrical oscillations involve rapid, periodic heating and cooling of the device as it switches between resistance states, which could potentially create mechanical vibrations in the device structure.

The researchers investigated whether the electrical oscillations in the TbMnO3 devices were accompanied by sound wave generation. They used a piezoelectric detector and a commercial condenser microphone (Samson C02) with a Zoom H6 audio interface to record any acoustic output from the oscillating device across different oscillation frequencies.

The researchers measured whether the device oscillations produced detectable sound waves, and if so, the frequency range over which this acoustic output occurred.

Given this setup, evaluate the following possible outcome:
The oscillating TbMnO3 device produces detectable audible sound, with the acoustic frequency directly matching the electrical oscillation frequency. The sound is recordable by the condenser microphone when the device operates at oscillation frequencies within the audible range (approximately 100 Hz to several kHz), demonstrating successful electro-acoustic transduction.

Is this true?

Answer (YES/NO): YES